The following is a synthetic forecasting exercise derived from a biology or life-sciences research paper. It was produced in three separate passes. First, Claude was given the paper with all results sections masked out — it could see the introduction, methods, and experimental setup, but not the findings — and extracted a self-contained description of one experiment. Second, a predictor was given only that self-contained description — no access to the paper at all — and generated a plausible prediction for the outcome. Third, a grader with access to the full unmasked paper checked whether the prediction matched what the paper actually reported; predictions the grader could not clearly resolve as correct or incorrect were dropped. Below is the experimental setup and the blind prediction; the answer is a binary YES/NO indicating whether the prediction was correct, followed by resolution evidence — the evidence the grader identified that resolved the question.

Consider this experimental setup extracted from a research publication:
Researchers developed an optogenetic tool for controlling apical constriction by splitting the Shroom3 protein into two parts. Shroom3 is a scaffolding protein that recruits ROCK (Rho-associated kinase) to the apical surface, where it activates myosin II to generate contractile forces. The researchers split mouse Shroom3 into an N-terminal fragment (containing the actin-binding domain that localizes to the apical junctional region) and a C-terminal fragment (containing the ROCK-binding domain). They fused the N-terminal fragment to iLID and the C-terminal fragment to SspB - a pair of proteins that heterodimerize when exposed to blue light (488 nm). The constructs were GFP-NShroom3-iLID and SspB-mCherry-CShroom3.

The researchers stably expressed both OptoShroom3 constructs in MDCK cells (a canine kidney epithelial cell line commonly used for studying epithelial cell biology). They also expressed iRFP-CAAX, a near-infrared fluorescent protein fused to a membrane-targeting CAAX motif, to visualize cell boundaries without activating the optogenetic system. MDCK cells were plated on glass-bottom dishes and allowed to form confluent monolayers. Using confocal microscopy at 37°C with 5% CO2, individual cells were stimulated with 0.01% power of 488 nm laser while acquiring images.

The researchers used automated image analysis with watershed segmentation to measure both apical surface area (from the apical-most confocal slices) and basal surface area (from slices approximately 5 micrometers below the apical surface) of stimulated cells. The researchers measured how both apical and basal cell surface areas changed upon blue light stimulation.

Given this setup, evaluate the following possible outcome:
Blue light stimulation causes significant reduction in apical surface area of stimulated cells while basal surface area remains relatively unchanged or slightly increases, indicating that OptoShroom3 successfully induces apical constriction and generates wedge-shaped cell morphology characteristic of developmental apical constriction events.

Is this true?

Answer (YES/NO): YES